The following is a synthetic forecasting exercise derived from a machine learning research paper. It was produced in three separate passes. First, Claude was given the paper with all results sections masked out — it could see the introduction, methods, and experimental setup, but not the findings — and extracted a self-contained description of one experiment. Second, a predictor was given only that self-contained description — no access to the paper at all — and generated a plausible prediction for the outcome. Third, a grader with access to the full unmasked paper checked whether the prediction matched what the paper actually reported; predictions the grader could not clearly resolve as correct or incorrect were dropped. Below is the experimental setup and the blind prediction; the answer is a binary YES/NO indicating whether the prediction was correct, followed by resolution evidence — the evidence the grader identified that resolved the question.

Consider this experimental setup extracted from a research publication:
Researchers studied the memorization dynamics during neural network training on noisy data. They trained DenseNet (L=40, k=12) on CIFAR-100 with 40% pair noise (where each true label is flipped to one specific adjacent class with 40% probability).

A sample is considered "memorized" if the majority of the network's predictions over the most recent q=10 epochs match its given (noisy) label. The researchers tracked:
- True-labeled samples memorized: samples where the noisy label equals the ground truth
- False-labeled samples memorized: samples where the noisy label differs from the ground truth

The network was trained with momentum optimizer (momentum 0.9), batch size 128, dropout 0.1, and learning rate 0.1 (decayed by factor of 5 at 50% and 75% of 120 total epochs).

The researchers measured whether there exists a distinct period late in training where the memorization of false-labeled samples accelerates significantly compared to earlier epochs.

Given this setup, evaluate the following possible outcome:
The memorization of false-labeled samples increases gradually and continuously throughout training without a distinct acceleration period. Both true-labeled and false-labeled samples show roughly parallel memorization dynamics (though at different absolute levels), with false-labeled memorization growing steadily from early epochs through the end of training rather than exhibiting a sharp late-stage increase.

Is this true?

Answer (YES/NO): NO